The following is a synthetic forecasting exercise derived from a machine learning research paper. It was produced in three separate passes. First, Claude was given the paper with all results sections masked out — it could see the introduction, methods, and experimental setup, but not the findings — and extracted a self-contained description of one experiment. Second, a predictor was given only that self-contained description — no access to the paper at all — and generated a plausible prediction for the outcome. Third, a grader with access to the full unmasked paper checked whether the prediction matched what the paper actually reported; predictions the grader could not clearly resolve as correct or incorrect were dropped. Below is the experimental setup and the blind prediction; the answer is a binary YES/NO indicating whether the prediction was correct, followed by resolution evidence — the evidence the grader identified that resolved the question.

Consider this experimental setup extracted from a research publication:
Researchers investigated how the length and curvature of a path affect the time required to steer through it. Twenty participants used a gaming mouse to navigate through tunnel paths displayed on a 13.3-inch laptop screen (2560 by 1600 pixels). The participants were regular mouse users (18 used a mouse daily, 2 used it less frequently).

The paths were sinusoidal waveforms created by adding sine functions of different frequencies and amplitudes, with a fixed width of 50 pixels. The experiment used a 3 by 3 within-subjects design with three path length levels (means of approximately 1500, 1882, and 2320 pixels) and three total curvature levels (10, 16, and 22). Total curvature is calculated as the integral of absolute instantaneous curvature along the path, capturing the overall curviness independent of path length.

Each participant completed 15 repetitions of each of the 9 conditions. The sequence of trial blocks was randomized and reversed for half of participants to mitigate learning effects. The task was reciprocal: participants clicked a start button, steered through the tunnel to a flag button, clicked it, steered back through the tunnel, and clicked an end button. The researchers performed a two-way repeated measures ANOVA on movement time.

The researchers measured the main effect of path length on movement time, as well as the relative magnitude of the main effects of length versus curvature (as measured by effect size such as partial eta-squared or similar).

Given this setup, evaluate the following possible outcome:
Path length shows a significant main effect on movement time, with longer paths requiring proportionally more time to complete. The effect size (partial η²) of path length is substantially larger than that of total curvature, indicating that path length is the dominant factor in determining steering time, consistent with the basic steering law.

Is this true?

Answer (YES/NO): YES